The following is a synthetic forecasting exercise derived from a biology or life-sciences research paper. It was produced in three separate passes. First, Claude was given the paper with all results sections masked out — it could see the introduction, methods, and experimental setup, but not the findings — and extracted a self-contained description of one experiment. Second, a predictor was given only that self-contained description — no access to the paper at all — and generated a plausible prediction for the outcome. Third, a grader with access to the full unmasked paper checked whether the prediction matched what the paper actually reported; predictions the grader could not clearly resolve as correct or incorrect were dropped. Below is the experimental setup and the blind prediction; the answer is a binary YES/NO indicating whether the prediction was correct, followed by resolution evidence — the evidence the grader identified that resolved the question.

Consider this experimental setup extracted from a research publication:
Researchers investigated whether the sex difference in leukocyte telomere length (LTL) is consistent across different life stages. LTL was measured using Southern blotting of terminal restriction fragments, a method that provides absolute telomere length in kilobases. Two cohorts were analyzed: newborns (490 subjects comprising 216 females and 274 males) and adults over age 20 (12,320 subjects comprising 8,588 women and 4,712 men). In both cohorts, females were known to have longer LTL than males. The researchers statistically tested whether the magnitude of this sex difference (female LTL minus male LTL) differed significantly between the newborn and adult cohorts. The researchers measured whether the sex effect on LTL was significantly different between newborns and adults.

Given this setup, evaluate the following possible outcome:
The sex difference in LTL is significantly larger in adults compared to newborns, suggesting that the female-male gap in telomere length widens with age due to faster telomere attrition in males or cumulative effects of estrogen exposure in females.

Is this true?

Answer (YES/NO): NO